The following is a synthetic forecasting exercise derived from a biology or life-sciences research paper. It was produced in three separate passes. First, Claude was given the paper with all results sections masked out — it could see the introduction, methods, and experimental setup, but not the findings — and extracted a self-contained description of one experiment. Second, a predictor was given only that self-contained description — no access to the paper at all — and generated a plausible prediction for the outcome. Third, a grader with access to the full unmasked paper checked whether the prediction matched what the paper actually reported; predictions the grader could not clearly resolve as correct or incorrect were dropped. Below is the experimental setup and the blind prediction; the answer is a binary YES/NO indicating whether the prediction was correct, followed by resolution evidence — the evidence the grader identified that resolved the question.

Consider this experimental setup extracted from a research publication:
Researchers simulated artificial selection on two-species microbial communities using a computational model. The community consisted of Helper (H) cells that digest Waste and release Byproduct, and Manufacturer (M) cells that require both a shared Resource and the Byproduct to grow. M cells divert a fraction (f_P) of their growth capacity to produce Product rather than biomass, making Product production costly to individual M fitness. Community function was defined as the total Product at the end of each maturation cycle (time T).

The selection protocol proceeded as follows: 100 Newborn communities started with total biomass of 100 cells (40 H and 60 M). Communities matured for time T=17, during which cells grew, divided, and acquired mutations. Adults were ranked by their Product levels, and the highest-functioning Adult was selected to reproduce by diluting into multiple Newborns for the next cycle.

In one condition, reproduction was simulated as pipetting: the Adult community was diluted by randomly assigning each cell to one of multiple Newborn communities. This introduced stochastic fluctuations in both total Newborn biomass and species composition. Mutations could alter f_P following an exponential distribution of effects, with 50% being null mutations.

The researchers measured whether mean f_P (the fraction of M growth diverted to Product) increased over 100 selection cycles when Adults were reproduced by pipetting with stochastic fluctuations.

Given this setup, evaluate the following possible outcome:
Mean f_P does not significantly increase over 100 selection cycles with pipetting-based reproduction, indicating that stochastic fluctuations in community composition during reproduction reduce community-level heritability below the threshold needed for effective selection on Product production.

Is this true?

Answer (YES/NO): YES